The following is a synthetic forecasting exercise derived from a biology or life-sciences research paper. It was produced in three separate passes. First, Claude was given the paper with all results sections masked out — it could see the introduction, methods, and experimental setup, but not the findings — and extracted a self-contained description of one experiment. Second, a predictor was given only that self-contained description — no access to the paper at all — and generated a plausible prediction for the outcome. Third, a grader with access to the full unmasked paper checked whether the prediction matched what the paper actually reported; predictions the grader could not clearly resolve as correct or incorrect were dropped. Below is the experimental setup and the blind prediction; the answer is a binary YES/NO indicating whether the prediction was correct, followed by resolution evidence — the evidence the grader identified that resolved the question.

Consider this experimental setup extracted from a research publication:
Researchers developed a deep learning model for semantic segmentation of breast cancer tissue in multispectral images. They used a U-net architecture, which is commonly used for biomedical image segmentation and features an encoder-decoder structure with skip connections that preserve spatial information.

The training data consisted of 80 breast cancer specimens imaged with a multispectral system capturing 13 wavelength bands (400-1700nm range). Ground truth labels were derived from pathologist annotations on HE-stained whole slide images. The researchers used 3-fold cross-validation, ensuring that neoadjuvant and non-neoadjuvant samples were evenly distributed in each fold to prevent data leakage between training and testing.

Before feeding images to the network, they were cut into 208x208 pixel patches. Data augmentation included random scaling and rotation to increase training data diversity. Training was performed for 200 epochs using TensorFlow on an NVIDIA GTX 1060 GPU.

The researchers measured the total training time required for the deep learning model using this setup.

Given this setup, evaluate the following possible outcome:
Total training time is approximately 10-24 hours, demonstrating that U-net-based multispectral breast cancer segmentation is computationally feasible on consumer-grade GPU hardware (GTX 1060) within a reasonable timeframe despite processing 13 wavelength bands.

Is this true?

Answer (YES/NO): NO